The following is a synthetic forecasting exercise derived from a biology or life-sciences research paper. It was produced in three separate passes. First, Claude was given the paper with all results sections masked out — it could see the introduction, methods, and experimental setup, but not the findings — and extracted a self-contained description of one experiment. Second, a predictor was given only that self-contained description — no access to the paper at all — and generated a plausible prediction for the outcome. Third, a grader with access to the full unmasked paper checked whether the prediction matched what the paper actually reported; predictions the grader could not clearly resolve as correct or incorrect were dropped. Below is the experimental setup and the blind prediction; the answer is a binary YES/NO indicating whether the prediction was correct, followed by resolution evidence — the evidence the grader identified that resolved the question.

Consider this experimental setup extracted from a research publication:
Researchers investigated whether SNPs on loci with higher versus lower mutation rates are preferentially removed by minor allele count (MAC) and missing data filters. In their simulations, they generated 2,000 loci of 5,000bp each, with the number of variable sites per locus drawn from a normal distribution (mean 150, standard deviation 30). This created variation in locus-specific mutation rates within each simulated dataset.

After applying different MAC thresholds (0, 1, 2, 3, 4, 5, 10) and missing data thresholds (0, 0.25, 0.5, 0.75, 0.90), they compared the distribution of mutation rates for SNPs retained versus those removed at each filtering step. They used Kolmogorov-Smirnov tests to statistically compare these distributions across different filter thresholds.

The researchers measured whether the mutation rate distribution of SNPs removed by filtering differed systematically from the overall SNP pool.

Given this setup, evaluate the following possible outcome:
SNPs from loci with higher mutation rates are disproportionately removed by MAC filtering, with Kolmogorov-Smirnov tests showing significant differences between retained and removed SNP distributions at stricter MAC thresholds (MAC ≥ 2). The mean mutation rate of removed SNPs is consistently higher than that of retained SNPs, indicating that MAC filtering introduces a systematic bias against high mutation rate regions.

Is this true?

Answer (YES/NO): YES